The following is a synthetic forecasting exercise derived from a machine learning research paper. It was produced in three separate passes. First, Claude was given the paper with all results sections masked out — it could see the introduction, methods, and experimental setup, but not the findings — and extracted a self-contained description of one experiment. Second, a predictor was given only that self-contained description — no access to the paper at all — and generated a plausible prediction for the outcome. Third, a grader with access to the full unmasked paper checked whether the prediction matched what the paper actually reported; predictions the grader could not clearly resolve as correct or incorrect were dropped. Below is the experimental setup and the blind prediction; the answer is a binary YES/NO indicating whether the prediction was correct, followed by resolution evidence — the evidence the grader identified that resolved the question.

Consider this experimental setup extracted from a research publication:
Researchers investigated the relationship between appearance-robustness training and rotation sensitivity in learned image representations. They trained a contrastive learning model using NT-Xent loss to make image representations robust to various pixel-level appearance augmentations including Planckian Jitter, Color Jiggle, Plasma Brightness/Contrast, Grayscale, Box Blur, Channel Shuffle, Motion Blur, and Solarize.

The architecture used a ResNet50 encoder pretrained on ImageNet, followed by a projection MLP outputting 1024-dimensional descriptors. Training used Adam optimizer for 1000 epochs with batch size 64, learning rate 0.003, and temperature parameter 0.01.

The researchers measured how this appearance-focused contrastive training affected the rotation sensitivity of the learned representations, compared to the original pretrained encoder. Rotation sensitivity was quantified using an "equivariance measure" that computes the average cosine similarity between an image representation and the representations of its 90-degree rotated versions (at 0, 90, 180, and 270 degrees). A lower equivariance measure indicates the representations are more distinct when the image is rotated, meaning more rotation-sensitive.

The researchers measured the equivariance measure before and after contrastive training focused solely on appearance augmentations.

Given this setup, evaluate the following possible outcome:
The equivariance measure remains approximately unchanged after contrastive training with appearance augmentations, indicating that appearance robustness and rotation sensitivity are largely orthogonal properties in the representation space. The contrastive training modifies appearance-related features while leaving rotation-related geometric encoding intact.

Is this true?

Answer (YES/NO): NO